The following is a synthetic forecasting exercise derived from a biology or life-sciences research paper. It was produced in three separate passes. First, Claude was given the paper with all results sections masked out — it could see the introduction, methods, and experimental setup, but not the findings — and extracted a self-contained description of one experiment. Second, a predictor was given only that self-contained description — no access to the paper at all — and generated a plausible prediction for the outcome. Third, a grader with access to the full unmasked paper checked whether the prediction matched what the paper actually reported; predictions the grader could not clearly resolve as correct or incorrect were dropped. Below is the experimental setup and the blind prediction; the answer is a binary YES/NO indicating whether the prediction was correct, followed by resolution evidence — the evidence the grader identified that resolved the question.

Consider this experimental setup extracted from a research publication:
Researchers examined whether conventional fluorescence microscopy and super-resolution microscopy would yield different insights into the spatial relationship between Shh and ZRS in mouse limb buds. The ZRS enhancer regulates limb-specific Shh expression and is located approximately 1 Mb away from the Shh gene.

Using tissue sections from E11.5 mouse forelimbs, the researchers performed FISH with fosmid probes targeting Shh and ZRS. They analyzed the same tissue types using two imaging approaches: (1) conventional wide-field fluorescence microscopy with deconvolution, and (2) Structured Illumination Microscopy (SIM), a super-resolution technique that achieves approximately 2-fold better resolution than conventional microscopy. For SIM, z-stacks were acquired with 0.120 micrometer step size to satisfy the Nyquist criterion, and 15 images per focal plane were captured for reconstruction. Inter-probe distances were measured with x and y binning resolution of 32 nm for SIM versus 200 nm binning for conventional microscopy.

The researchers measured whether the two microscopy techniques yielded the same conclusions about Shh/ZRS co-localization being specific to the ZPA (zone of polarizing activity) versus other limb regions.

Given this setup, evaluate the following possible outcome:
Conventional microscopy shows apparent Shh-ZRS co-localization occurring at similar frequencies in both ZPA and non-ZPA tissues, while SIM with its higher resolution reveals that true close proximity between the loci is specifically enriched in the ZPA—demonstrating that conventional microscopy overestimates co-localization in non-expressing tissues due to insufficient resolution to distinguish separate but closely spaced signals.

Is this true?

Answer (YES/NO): NO